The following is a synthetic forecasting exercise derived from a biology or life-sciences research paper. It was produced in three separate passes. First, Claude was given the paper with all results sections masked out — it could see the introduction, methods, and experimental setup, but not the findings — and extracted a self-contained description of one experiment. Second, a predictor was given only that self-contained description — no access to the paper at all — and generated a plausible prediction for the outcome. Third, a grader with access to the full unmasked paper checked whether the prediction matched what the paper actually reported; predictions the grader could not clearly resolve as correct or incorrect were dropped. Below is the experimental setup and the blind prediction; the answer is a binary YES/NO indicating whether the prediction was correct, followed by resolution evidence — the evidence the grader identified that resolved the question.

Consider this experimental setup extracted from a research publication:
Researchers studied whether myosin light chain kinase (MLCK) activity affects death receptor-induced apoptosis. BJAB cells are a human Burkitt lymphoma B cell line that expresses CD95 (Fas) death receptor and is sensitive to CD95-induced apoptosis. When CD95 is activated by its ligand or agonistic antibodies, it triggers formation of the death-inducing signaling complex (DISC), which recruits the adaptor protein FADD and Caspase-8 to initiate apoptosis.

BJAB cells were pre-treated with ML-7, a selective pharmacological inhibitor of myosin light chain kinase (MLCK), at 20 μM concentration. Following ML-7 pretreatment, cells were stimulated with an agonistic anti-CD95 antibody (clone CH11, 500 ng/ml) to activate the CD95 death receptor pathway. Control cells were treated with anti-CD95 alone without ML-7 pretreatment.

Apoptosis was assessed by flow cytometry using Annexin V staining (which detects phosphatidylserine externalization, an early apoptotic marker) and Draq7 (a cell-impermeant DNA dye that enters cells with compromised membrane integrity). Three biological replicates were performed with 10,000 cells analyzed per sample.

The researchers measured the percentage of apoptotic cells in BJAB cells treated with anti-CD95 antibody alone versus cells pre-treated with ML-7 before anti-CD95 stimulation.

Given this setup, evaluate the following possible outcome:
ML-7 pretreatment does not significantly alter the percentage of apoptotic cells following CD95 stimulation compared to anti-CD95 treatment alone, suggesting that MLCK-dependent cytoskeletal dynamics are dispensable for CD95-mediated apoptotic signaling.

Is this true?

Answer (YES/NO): NO